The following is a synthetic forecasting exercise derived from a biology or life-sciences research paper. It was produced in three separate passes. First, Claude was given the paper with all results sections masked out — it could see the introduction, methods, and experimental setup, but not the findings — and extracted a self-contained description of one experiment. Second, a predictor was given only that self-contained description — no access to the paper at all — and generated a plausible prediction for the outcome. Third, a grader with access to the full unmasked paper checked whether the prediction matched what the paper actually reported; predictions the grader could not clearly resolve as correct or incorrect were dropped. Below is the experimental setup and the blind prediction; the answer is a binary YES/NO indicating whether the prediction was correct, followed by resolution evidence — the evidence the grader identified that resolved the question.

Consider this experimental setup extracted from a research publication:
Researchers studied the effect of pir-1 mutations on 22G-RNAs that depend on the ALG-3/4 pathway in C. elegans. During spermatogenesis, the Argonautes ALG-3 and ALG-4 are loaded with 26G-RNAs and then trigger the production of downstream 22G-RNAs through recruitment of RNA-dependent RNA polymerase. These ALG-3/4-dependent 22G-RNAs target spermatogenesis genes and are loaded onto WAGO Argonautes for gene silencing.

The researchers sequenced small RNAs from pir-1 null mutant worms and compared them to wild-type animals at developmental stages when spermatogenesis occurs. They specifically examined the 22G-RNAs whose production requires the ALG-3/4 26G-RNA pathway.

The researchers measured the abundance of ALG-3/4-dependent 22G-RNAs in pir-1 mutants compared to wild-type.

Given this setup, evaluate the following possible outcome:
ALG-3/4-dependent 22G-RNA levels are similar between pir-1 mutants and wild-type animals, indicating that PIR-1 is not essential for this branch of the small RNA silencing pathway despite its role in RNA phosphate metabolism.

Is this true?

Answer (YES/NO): NO